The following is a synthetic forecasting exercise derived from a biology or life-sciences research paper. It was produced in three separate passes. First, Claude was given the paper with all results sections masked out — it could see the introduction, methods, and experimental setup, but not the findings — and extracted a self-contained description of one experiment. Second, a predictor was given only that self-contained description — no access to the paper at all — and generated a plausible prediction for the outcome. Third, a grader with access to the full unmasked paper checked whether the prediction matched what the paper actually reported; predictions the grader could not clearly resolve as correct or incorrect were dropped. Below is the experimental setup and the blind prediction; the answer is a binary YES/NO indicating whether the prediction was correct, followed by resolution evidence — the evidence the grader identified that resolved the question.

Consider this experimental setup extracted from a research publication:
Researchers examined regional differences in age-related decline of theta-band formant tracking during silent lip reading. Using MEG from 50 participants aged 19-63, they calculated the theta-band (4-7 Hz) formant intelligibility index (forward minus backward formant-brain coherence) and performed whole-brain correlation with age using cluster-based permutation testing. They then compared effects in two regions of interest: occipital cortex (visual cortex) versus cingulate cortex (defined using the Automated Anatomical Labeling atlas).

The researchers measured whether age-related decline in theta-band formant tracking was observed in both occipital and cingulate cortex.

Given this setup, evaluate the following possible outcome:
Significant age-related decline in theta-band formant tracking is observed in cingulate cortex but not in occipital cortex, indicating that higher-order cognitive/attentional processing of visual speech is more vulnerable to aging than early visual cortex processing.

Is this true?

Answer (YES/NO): NO